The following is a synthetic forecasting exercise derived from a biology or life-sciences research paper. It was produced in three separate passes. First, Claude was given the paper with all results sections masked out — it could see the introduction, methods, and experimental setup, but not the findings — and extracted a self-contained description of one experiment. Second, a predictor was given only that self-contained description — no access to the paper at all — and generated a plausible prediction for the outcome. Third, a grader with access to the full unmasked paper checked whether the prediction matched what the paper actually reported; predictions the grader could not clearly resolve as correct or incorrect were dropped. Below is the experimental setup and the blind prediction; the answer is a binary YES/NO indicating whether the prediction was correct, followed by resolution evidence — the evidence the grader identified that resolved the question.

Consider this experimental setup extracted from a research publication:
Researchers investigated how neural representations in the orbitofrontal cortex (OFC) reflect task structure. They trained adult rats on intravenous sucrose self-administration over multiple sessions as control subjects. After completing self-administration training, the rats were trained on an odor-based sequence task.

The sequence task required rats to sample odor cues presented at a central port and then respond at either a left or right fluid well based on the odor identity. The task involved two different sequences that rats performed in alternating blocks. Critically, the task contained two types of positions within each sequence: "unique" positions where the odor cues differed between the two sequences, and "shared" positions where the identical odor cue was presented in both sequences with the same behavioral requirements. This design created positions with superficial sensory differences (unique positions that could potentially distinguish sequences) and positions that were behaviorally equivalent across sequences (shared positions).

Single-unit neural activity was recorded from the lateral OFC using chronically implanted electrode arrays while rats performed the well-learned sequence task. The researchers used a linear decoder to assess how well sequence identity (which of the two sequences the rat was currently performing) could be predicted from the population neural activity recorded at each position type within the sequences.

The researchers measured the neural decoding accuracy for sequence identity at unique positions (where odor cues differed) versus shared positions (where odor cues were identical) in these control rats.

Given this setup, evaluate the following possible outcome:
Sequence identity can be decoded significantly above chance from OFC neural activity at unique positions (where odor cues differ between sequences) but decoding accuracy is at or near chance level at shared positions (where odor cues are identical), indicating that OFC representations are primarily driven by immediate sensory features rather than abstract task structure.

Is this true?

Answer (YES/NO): NO